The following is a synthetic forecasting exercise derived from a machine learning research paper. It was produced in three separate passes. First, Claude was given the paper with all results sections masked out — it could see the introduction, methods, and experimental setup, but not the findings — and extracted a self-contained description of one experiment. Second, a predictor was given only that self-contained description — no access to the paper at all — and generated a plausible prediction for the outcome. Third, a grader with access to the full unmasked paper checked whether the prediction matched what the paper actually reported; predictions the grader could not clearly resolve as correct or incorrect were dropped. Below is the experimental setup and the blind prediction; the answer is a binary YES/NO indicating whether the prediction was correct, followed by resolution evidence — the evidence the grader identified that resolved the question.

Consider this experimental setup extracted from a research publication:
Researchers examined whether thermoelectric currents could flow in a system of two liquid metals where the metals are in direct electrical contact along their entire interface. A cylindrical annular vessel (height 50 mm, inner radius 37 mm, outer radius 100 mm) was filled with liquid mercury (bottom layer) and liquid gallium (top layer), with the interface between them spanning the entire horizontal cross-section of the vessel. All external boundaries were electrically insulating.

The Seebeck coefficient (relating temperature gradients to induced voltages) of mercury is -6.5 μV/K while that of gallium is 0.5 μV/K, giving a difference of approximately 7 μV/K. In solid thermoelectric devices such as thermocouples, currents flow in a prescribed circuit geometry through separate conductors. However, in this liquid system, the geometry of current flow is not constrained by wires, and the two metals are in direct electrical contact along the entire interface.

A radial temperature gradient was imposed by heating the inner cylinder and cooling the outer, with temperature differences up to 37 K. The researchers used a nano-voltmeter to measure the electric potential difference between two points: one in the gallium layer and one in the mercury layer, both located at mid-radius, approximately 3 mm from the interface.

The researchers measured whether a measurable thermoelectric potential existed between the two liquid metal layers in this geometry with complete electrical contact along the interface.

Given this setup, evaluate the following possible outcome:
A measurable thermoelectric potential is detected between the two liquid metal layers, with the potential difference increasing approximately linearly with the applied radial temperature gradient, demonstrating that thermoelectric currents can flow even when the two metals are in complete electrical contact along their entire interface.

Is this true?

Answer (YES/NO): YES